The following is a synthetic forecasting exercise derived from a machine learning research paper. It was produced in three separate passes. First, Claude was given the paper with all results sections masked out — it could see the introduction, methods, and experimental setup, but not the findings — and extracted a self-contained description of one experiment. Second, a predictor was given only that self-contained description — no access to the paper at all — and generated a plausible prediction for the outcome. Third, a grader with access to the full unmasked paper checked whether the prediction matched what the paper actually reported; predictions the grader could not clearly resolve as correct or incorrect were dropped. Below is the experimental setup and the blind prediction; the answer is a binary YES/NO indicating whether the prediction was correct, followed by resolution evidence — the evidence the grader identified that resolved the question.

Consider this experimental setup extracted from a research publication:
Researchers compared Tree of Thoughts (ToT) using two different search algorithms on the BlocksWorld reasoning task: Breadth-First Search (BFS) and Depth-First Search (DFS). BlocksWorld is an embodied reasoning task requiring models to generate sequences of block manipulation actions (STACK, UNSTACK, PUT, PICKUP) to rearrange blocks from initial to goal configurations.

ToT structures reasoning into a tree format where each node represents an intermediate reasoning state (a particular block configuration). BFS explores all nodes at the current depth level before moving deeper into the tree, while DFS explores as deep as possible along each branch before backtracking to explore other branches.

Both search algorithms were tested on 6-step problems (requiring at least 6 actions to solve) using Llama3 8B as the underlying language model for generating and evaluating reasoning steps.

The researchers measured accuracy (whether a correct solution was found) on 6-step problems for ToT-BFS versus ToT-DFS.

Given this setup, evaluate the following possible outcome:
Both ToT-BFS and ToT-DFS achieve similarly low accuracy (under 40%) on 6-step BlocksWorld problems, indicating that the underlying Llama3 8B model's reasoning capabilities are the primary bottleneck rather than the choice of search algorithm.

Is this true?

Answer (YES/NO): YES